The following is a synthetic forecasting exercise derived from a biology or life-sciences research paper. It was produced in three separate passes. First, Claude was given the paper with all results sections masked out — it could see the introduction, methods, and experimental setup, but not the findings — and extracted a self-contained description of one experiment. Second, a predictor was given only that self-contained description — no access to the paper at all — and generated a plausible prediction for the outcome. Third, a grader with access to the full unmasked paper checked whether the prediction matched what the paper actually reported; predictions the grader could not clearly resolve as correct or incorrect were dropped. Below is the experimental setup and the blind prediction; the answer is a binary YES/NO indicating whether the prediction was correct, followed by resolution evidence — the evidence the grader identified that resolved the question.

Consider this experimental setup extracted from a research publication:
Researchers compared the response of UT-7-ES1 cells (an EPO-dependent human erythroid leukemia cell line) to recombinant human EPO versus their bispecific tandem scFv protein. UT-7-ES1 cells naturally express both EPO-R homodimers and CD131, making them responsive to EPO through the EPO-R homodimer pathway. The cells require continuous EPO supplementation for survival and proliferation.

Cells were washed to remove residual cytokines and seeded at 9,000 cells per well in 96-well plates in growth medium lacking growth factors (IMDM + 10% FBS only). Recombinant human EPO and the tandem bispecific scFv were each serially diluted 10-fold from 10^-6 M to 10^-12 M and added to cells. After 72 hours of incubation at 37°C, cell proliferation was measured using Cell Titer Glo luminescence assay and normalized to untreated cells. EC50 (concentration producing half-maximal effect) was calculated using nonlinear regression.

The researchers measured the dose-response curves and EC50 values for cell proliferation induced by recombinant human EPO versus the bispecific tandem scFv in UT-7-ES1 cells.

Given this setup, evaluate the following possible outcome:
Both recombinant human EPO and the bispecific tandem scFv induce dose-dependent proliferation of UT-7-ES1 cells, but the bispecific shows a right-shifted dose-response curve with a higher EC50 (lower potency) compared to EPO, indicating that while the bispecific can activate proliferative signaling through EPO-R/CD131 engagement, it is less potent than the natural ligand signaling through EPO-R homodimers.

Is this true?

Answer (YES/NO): YES